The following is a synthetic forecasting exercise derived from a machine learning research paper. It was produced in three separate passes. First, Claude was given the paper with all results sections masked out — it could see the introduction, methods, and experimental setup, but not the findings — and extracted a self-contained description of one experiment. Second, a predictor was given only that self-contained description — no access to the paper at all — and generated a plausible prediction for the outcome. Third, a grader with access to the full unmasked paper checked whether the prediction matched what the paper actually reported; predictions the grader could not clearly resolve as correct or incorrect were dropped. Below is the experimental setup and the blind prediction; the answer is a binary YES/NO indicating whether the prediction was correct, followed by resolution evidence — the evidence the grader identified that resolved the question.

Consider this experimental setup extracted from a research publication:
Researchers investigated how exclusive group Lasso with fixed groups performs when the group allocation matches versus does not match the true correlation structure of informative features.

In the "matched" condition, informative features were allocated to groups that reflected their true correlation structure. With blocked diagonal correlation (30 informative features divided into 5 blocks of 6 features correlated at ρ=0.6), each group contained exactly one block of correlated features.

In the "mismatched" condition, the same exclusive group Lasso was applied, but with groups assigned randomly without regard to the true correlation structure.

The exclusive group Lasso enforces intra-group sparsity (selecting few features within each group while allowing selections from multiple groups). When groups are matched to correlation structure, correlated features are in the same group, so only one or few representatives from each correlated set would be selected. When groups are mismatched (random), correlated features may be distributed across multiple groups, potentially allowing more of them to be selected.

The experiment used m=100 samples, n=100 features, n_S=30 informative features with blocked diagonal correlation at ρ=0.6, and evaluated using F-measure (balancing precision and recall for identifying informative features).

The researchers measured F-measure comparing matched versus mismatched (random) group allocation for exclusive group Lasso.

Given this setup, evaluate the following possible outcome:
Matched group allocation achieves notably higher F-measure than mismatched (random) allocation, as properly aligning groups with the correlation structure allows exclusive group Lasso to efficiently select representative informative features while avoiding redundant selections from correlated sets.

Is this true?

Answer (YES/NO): YES